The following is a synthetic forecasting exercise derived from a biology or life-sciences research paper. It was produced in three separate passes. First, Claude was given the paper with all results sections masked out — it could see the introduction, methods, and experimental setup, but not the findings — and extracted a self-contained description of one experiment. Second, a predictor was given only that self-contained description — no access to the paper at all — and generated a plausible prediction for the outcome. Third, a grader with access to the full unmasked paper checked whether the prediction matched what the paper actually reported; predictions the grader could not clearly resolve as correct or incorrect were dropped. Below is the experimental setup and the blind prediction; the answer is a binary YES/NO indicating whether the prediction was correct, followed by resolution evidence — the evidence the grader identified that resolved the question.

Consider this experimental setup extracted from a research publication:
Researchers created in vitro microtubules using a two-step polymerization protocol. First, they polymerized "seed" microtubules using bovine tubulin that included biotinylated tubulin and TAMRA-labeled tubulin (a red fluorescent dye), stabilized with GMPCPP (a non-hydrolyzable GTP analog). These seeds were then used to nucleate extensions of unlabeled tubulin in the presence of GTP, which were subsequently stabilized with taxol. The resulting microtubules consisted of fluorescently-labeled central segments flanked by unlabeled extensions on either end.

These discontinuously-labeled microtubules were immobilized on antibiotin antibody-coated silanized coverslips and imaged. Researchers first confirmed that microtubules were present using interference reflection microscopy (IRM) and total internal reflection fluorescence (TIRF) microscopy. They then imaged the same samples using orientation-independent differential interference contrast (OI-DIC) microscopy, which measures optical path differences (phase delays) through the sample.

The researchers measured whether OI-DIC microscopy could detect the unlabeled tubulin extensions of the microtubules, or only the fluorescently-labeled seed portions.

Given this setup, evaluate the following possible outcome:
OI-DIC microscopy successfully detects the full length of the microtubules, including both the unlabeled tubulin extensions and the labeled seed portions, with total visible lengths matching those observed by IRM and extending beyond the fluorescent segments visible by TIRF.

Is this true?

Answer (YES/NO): YES